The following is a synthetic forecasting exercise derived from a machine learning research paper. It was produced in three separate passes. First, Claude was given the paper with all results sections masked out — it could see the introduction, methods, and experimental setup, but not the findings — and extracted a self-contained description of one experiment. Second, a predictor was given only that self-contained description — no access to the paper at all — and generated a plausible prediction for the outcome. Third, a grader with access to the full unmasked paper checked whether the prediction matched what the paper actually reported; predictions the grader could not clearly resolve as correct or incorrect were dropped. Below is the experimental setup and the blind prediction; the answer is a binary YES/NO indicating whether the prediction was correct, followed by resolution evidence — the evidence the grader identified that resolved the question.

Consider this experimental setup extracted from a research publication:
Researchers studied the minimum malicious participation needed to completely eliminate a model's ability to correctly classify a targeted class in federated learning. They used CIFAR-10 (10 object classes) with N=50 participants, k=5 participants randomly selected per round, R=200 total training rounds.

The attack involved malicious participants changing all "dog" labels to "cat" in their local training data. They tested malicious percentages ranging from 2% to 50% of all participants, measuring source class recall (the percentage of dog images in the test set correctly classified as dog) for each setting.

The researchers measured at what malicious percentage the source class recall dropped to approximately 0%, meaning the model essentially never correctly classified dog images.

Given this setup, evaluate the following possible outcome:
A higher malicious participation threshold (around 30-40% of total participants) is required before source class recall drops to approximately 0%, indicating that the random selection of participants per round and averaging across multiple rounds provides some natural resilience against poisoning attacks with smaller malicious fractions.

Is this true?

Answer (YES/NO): YES